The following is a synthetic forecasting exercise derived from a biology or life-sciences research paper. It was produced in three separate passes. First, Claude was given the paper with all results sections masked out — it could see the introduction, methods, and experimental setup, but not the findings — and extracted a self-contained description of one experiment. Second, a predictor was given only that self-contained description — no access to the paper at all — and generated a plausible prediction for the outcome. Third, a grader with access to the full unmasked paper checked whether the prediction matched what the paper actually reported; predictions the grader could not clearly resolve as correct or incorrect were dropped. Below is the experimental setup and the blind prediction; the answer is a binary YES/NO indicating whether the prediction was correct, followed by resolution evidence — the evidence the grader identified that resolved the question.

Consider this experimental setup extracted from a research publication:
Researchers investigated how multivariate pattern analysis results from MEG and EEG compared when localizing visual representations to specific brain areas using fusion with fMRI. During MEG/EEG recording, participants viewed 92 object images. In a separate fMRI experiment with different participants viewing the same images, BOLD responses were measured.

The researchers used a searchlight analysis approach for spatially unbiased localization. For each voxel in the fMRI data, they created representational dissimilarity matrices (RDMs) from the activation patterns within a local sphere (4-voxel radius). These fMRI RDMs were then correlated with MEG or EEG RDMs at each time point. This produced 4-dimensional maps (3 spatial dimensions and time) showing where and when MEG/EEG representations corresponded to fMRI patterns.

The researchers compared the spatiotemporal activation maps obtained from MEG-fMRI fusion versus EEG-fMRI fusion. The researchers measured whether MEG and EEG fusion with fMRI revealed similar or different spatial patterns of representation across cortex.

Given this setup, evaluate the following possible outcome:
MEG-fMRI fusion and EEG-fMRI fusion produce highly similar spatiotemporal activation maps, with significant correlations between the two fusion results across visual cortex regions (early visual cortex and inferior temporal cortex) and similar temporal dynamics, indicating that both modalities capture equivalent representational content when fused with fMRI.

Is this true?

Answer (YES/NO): NO